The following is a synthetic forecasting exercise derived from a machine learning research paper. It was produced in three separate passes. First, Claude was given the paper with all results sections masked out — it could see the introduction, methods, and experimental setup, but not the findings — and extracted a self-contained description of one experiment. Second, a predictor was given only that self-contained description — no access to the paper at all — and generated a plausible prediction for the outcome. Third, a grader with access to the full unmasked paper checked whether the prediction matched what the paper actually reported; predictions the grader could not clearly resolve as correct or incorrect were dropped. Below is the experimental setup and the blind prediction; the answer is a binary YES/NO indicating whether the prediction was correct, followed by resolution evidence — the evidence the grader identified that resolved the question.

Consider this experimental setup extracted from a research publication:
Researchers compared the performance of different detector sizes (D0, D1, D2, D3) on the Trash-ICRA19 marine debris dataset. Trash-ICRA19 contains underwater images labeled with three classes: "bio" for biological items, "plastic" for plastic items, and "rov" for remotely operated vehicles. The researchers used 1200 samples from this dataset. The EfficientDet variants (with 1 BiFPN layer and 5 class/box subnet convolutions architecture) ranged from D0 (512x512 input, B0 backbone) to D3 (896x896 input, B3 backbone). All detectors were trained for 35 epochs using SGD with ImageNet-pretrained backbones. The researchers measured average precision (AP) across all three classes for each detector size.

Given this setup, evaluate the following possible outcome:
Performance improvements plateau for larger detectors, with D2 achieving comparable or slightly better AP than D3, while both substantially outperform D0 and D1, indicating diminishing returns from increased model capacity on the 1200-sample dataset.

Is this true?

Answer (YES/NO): NO